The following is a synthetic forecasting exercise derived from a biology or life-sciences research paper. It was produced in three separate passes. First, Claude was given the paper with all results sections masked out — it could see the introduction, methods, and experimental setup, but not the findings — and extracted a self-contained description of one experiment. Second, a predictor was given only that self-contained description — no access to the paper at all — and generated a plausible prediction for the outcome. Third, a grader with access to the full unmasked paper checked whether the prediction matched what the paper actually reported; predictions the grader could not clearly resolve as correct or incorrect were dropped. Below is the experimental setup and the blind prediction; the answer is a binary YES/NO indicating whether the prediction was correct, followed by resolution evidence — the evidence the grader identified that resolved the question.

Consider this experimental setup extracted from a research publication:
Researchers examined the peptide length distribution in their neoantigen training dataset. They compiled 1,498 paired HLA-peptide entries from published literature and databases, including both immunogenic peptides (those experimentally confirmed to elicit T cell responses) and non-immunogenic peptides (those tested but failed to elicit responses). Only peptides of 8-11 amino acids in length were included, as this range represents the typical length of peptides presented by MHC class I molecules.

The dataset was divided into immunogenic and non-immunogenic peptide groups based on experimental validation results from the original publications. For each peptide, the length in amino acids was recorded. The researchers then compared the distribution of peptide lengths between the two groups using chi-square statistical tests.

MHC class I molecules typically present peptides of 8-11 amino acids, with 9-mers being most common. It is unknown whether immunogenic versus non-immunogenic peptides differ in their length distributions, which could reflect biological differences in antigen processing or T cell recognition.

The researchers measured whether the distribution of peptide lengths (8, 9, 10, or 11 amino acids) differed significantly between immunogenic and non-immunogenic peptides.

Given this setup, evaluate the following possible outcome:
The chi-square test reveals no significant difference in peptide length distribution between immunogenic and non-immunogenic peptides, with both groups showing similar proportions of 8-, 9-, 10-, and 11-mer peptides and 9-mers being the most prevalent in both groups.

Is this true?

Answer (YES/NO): NO